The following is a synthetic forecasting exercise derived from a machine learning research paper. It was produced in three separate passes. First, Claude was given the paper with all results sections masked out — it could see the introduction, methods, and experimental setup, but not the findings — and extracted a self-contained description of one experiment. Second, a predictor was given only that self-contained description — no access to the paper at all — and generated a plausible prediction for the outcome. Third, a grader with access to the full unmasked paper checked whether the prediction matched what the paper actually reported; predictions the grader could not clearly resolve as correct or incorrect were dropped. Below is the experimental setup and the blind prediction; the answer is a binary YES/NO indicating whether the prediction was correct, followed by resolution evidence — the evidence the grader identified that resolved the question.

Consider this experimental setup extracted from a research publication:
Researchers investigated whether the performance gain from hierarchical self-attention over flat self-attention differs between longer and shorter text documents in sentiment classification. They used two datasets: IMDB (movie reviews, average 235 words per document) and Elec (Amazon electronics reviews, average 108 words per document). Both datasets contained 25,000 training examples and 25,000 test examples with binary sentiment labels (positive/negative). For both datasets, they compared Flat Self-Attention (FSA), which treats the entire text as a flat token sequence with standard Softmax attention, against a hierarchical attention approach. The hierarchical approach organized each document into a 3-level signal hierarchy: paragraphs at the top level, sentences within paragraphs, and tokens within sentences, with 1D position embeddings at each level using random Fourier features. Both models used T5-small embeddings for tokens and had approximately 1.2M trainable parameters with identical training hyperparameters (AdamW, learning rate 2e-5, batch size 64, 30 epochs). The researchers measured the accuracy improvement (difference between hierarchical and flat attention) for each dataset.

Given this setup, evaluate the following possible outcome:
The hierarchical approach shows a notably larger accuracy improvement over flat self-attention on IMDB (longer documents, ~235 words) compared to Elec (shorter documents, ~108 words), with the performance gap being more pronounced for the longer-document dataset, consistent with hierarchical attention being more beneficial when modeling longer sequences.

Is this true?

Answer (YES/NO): YES